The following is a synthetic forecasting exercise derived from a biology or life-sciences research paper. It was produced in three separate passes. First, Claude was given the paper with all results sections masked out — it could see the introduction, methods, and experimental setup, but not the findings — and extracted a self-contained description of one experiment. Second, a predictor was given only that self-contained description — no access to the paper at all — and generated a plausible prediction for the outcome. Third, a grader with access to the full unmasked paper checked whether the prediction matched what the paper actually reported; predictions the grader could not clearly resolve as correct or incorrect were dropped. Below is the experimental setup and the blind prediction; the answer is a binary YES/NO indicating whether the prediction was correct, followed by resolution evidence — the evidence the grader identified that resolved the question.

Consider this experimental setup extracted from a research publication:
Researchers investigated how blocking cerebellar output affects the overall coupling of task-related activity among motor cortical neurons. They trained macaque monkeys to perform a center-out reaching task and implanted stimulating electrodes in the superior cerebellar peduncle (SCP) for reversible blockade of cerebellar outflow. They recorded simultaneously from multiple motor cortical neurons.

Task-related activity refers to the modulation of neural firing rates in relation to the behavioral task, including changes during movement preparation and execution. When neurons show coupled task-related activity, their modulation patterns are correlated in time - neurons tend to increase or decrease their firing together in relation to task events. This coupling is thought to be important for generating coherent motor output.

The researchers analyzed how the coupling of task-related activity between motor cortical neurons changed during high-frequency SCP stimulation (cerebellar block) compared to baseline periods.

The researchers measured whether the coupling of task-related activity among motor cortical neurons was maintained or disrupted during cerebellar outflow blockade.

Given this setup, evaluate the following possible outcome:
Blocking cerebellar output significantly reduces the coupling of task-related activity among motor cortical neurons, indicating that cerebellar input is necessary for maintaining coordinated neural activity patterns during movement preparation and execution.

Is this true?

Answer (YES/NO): YES